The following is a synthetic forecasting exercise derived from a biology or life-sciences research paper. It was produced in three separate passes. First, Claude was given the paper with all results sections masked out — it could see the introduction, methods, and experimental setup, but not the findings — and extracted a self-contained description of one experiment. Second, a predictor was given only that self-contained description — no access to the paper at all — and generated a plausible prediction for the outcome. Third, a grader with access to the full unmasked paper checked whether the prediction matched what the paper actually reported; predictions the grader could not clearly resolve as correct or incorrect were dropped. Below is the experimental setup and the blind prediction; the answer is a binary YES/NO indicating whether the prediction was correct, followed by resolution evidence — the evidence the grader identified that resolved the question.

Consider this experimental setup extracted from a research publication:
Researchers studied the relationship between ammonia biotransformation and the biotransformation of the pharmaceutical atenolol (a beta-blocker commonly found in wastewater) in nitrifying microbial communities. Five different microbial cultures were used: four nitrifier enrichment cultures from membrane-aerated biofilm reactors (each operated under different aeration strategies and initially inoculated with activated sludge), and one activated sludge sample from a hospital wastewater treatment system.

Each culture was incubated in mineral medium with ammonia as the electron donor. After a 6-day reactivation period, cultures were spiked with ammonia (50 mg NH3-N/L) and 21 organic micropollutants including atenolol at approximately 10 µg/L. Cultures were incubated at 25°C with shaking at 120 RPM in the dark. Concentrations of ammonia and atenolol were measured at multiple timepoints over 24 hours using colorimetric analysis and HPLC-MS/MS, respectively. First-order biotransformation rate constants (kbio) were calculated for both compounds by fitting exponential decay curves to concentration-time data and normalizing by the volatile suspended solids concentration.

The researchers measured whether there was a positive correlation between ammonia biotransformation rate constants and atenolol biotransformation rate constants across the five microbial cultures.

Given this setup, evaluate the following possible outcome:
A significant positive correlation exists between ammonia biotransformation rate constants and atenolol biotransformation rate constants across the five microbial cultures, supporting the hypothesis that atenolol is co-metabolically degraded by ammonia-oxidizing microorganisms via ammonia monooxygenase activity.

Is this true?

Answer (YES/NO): NO